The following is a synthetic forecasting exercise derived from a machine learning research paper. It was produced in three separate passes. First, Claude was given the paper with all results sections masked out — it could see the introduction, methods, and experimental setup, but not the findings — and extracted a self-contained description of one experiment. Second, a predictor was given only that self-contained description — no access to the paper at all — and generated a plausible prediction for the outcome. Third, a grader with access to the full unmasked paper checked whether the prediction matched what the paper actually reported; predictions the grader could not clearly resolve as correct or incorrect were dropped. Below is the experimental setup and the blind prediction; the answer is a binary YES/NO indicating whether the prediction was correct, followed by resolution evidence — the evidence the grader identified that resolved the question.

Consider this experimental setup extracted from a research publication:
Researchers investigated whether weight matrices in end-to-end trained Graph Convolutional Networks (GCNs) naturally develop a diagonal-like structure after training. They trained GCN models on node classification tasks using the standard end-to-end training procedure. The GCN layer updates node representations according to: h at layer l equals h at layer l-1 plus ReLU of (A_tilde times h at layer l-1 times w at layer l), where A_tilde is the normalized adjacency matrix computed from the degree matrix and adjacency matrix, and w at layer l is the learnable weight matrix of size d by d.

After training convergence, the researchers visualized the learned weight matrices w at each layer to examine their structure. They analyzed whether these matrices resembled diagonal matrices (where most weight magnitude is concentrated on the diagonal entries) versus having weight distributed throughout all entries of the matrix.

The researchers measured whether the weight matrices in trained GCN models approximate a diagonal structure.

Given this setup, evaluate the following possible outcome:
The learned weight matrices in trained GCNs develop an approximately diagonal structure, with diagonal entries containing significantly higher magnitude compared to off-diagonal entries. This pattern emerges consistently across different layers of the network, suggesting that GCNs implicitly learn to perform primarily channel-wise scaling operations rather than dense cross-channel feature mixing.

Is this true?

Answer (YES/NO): NO